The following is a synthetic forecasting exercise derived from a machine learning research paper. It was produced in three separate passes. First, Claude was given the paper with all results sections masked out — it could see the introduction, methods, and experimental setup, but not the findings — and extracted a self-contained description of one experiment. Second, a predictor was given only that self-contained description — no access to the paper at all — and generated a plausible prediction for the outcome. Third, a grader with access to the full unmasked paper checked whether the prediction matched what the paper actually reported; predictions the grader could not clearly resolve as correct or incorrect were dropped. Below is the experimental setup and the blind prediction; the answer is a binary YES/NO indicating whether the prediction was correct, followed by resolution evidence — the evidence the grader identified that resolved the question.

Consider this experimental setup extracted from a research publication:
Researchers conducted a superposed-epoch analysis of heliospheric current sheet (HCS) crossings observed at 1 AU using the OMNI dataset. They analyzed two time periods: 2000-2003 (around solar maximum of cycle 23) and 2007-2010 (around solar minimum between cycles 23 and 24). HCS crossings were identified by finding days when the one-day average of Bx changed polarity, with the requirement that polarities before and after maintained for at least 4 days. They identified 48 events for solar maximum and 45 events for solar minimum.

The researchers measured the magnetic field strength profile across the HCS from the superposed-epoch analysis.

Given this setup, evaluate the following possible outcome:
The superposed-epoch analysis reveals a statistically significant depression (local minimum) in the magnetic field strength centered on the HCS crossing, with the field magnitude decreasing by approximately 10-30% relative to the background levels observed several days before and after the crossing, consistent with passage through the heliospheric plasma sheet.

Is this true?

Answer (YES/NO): NO